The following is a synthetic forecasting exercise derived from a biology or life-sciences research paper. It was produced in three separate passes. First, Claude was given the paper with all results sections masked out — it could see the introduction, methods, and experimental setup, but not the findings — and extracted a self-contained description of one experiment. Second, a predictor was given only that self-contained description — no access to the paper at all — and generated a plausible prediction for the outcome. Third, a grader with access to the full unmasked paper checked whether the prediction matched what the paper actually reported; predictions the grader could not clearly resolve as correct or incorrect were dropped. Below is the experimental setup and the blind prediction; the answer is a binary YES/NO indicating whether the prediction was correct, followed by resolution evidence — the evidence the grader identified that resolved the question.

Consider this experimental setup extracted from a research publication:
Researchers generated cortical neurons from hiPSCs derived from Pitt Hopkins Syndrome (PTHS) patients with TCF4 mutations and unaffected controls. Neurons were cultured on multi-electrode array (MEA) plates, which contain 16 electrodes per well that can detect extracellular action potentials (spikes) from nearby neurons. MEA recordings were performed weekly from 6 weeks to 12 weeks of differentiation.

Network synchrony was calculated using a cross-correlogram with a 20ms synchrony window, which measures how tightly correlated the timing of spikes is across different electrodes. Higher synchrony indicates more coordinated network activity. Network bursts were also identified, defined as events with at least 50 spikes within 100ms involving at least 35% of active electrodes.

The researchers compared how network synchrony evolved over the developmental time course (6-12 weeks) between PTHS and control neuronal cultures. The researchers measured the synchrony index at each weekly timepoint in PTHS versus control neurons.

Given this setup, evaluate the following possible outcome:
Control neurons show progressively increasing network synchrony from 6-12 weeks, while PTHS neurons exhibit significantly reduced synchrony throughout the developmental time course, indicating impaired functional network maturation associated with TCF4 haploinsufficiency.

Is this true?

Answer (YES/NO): YES